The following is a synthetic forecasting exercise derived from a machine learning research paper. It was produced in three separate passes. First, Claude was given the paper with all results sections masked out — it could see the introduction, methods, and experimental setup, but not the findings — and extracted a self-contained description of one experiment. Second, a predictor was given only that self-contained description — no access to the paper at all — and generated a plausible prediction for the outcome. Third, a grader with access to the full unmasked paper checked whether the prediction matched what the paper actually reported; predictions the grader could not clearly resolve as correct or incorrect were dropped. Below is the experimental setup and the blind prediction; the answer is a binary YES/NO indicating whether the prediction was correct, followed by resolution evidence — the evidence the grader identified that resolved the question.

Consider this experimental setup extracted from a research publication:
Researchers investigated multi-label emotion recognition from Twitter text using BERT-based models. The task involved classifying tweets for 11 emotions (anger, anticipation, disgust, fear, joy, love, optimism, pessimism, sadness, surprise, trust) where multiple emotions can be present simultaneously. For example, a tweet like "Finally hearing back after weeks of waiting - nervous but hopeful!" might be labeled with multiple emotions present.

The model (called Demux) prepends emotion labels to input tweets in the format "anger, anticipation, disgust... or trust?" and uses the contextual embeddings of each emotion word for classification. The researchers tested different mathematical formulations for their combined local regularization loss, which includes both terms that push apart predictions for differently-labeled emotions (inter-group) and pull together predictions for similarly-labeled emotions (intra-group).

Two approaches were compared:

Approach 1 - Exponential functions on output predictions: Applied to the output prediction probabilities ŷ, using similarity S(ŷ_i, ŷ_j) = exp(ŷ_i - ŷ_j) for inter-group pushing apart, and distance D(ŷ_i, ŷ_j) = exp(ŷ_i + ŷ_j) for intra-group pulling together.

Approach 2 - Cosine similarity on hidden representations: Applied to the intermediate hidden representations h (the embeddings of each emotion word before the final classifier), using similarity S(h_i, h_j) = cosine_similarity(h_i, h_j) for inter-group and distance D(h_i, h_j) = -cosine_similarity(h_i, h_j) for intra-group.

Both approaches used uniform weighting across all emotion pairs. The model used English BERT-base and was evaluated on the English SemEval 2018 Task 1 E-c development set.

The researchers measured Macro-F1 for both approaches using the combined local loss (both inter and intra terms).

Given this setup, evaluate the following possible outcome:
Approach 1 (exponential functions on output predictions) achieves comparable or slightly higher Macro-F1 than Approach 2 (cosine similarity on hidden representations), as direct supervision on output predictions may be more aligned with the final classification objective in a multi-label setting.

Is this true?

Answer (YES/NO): YES